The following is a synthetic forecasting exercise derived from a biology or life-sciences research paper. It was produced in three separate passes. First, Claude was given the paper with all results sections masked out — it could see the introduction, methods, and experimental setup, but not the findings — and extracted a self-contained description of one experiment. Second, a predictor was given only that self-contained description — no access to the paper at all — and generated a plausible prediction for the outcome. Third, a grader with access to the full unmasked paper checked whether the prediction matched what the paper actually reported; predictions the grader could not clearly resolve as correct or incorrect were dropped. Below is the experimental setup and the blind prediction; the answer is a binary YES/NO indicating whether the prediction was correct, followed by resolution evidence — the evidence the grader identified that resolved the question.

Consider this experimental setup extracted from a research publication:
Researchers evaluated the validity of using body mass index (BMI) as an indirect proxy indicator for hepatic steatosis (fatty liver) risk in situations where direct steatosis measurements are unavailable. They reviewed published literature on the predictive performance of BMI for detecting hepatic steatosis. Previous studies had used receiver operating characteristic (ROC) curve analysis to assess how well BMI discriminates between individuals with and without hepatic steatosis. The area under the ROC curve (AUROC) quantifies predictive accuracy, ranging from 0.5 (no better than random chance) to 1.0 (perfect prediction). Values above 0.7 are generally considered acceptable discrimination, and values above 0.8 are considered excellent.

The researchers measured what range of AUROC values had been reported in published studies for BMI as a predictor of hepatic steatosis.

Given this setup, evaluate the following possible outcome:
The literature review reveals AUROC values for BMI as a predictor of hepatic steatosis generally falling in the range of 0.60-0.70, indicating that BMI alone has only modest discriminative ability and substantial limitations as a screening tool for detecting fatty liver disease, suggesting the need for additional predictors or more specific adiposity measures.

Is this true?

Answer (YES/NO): NO